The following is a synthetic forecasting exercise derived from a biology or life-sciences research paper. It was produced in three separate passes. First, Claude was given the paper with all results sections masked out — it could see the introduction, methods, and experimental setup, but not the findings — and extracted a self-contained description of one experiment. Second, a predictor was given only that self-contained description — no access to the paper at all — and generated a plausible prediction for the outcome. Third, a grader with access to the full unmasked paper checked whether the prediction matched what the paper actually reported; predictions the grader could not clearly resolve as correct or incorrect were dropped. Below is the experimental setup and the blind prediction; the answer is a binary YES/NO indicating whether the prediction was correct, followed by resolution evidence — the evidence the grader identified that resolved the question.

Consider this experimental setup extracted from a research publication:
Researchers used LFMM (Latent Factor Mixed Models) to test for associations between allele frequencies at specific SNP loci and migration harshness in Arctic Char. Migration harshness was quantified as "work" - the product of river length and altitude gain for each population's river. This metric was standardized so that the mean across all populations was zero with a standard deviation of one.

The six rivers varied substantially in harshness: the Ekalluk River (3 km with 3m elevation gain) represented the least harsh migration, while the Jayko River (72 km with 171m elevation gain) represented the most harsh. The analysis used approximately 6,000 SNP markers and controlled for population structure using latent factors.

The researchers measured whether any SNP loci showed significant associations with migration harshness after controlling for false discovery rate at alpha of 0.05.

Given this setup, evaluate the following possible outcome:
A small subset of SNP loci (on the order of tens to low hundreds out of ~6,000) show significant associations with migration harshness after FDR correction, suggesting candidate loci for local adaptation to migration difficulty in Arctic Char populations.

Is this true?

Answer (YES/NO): YES